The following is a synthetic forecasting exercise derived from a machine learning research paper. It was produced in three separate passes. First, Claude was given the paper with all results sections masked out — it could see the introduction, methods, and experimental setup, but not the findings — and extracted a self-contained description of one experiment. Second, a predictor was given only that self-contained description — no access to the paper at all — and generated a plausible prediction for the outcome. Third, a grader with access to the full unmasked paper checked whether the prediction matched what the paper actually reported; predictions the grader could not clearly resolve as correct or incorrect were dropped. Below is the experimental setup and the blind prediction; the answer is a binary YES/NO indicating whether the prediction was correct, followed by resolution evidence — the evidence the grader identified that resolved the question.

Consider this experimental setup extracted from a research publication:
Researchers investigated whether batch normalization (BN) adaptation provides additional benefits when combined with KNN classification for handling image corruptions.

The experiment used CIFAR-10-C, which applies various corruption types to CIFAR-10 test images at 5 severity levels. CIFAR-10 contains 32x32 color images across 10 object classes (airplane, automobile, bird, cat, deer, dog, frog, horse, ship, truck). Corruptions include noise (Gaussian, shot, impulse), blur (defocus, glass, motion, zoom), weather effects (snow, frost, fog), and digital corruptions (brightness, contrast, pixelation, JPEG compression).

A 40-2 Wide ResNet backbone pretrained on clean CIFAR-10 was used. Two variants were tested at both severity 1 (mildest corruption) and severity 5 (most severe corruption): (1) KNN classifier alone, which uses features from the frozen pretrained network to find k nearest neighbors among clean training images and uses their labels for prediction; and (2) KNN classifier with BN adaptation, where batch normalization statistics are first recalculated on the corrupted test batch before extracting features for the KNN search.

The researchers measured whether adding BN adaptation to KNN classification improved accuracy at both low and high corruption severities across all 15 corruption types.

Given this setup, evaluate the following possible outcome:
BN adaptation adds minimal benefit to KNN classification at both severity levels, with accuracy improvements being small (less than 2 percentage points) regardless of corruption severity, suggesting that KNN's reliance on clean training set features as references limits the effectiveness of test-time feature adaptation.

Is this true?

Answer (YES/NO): NO